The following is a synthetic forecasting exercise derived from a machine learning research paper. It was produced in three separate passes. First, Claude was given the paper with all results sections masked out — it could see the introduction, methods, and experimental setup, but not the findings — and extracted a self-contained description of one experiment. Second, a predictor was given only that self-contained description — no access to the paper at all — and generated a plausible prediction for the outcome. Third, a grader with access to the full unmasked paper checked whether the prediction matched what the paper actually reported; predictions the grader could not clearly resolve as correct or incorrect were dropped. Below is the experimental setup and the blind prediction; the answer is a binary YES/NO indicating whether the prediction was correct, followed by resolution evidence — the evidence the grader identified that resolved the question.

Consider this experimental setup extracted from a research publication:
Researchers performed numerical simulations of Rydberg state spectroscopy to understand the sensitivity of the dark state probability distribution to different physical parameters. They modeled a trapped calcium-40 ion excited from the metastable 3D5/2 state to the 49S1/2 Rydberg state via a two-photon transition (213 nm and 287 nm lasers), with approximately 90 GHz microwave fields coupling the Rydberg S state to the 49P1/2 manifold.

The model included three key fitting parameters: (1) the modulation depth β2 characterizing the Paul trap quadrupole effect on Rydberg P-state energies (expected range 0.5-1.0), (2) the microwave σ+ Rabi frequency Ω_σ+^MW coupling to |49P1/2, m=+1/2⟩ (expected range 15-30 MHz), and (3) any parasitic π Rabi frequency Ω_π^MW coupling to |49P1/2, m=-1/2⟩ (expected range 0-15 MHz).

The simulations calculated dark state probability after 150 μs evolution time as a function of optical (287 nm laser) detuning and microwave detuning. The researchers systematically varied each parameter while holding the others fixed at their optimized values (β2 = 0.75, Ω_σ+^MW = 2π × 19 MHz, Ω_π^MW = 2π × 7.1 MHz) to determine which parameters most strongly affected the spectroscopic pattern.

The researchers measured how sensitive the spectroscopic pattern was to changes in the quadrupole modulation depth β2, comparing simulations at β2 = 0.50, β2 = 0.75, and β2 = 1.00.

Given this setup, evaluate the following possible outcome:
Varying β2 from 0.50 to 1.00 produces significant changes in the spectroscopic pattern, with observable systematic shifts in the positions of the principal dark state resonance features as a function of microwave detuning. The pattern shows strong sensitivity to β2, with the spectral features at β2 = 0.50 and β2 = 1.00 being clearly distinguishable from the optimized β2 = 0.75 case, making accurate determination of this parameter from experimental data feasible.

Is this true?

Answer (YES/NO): NO